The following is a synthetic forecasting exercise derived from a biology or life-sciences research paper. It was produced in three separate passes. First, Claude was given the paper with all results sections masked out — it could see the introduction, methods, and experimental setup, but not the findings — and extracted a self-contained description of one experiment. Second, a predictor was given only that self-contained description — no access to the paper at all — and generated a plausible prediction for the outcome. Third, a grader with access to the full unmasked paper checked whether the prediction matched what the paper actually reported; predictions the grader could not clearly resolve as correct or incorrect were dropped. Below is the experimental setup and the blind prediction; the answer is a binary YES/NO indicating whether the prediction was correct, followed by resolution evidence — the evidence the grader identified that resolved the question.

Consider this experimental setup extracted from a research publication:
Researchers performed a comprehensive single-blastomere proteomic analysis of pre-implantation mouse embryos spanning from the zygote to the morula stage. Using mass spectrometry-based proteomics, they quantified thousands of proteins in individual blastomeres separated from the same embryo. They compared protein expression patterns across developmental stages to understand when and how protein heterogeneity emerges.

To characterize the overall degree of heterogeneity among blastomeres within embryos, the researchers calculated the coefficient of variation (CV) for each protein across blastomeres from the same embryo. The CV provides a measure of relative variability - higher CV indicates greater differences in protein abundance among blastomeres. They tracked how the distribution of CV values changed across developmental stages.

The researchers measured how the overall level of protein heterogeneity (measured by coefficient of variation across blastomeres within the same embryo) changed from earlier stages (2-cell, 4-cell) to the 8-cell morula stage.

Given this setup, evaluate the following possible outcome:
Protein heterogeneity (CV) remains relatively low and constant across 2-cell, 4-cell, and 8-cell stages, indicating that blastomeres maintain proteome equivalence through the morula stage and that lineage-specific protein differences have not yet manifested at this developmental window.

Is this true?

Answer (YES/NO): NO